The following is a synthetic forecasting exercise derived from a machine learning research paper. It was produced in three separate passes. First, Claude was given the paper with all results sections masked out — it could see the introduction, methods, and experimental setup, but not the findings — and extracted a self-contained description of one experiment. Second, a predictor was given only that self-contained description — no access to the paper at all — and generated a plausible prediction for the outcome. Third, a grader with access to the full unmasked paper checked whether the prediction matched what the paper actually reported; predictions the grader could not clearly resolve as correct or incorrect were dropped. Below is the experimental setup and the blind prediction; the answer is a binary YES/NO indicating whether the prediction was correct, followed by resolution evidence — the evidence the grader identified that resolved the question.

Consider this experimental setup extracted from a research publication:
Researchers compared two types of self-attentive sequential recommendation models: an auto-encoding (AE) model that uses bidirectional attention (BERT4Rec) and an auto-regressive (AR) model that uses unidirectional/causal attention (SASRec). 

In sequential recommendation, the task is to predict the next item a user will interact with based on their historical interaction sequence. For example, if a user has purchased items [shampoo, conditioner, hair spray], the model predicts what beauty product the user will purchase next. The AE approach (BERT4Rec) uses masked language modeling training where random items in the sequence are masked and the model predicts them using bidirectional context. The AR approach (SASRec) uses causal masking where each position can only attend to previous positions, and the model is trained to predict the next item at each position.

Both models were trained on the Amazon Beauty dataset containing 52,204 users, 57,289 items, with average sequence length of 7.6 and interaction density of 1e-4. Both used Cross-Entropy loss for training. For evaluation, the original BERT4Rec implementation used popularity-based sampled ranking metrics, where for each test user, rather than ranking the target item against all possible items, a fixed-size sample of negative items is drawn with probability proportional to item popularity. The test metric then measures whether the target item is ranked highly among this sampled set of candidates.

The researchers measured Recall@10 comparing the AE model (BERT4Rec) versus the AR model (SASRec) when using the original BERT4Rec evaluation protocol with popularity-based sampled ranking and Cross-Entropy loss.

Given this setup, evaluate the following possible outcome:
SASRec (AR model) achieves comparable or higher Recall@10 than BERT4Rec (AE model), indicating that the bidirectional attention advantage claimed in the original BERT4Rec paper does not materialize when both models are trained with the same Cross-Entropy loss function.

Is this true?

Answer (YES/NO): NO